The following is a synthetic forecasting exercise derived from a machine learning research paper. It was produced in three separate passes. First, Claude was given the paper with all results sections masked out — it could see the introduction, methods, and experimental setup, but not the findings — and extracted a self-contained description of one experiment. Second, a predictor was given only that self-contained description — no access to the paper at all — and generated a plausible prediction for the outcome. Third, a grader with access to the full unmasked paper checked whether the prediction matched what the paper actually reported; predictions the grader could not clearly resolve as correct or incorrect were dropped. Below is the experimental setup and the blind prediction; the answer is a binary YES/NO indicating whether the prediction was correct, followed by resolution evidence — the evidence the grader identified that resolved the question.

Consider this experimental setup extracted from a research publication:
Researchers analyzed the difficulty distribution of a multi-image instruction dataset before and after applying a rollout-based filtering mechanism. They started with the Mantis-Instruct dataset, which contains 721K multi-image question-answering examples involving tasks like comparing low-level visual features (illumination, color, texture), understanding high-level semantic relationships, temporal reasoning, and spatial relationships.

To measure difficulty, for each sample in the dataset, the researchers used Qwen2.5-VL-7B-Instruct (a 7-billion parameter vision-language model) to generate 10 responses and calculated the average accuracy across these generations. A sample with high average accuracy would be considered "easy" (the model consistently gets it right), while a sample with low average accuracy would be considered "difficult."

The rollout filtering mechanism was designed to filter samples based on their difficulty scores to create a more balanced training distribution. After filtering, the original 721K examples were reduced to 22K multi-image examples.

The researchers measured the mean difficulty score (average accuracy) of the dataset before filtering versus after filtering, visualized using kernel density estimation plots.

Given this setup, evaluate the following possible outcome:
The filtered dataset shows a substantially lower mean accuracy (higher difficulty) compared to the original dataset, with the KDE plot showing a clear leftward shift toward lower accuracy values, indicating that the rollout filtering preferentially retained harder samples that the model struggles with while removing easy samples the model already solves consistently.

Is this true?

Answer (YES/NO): YES